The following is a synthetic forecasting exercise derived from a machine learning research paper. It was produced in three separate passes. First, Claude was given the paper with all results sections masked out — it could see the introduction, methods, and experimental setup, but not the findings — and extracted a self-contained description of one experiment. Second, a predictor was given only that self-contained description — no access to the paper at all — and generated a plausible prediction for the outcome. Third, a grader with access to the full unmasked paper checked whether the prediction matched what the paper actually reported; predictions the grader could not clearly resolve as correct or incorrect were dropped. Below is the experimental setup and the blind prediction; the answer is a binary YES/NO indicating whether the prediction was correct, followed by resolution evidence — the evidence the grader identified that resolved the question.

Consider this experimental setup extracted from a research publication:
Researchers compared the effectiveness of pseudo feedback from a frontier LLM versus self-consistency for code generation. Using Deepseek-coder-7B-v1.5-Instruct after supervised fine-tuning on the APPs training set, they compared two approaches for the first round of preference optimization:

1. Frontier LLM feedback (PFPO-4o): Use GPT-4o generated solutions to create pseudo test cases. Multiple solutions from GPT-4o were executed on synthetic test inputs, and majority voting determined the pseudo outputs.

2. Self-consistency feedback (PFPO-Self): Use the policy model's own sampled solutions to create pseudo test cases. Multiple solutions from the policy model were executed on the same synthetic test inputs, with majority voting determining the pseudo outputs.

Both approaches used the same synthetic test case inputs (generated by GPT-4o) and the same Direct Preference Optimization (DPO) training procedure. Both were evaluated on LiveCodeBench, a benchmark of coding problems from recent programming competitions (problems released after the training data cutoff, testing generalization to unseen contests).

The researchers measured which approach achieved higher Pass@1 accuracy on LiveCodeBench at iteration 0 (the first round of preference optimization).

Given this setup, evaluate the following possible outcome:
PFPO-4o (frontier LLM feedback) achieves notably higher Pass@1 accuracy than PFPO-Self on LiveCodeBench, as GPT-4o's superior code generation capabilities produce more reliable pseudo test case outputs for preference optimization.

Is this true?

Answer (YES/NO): YES